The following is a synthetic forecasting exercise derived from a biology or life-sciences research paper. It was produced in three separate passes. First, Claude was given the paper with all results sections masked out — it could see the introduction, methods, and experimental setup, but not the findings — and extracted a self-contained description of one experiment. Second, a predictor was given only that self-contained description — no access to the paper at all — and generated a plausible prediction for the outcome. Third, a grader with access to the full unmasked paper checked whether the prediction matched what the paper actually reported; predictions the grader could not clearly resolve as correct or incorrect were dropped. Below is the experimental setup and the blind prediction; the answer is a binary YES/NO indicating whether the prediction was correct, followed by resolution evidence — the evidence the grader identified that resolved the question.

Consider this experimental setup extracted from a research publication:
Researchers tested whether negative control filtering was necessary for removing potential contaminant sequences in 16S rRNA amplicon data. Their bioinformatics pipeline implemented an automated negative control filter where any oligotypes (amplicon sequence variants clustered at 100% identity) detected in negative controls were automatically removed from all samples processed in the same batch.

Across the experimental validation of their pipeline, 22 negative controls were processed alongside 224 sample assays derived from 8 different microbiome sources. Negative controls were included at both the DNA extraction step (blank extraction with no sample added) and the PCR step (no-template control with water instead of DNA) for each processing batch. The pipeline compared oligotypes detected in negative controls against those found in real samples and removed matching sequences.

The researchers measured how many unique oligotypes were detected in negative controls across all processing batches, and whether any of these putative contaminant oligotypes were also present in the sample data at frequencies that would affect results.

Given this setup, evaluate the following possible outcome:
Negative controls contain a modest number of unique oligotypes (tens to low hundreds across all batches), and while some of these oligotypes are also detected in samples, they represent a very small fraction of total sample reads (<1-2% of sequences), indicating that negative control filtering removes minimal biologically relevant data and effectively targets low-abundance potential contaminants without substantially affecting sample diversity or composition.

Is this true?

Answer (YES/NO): NO